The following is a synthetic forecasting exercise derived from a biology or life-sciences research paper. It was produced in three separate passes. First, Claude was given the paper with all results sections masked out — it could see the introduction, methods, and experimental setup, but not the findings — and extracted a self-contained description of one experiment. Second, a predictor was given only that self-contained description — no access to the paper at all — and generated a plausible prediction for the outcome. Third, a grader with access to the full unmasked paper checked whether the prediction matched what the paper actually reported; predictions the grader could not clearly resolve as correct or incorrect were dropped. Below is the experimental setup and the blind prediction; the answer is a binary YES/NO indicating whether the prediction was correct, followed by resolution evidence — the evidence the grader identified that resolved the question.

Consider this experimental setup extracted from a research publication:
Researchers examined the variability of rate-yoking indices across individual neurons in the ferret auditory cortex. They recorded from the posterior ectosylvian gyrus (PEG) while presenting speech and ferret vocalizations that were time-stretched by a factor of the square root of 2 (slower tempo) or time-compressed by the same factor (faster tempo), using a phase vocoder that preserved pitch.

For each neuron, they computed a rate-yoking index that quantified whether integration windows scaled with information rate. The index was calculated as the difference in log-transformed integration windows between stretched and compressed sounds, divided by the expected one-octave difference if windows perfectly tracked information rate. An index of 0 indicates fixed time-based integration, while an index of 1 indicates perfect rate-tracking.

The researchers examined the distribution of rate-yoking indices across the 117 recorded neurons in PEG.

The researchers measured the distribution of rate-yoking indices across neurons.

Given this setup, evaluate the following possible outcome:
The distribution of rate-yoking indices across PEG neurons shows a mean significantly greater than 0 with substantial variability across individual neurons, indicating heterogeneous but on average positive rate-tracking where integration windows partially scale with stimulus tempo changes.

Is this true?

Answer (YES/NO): NO